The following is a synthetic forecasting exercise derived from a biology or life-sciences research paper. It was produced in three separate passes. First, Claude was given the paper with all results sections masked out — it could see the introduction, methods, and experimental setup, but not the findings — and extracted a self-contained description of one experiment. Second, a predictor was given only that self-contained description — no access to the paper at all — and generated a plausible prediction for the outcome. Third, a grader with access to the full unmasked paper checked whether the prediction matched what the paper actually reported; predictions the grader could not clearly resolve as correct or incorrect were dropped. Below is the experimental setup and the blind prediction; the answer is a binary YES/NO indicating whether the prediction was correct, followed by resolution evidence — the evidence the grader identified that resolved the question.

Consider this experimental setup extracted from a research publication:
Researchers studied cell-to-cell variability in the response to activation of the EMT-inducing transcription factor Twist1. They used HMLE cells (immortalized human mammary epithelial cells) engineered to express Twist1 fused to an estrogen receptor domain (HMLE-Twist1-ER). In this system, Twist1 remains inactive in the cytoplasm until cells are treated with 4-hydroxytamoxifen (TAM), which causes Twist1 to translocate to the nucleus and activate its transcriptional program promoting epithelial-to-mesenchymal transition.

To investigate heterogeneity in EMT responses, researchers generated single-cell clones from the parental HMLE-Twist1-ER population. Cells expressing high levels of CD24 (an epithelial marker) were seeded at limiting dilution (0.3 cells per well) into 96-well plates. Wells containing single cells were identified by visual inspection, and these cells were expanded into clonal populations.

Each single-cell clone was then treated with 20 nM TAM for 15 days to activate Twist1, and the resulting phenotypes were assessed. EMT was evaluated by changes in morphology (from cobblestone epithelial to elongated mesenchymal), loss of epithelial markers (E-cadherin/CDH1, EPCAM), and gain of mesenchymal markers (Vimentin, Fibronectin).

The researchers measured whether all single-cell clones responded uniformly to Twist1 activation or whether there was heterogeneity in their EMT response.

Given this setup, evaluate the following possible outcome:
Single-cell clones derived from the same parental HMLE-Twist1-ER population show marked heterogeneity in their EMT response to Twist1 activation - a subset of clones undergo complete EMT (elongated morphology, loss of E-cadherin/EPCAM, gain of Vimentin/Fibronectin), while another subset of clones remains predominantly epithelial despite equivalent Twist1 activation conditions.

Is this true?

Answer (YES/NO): YES